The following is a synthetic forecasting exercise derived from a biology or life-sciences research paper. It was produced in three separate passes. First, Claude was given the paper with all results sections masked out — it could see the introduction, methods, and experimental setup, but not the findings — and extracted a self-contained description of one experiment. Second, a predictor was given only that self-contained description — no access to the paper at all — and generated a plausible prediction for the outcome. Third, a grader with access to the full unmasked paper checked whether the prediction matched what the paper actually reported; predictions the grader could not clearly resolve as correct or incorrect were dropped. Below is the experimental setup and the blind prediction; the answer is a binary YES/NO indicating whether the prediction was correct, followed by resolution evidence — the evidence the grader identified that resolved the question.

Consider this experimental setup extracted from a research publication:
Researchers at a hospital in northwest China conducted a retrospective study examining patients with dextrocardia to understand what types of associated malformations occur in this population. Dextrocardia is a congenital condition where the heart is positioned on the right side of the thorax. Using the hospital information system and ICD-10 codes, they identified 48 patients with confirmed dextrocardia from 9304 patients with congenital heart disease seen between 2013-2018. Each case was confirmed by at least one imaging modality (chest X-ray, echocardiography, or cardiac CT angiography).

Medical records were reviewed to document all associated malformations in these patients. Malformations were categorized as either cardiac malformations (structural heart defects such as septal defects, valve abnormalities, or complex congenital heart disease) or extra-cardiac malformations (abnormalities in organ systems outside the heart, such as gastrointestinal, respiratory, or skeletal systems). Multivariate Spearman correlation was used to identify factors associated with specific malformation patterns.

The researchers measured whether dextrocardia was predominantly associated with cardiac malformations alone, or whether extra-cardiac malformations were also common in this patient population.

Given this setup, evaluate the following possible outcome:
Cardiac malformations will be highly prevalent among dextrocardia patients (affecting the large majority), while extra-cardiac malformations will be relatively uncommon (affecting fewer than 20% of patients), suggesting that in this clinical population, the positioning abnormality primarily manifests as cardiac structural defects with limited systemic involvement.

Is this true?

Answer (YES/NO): NO